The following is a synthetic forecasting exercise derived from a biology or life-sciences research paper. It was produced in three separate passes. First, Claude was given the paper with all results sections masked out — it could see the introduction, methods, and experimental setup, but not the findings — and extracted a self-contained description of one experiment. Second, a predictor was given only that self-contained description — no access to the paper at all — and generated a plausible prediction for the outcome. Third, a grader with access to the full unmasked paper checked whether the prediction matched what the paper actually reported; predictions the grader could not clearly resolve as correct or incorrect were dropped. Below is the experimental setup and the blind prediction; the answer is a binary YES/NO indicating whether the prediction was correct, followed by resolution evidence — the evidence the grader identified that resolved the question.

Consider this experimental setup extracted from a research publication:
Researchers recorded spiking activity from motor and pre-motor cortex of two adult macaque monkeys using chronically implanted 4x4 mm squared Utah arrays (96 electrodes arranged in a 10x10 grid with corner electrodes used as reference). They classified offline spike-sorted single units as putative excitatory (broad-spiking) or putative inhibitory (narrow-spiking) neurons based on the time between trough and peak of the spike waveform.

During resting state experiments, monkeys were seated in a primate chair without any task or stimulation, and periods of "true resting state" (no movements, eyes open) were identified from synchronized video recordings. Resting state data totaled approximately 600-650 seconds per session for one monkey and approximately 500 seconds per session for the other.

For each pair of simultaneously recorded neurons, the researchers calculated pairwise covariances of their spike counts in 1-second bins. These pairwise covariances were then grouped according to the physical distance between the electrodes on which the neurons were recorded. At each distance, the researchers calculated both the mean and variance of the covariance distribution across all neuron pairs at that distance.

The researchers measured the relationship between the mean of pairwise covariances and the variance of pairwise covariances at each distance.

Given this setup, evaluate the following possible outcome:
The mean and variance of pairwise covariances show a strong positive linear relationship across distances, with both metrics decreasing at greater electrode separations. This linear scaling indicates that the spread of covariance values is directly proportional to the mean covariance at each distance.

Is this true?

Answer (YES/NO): NO